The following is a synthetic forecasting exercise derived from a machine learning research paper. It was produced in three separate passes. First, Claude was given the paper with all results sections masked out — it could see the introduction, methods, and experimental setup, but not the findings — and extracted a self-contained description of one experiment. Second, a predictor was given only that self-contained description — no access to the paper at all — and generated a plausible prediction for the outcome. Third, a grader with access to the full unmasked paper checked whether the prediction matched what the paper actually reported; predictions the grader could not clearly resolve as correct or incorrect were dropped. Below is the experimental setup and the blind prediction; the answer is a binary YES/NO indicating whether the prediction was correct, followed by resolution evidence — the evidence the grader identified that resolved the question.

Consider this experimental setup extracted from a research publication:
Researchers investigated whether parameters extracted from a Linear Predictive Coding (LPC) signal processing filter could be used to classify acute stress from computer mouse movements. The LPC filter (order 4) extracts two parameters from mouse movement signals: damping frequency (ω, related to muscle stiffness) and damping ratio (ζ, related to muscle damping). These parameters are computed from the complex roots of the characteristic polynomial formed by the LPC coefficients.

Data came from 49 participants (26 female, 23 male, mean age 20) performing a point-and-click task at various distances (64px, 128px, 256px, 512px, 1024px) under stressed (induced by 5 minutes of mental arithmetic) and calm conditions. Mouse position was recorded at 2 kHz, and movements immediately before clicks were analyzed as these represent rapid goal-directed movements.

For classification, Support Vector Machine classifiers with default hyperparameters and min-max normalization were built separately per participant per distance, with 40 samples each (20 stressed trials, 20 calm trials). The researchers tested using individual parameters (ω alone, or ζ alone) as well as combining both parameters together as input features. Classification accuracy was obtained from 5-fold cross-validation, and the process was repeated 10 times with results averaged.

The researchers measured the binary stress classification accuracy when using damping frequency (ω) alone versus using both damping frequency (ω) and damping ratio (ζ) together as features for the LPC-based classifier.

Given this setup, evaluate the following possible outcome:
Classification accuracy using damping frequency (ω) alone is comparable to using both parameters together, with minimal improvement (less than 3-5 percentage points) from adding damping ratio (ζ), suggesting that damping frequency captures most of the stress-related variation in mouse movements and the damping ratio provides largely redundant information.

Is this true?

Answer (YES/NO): NO